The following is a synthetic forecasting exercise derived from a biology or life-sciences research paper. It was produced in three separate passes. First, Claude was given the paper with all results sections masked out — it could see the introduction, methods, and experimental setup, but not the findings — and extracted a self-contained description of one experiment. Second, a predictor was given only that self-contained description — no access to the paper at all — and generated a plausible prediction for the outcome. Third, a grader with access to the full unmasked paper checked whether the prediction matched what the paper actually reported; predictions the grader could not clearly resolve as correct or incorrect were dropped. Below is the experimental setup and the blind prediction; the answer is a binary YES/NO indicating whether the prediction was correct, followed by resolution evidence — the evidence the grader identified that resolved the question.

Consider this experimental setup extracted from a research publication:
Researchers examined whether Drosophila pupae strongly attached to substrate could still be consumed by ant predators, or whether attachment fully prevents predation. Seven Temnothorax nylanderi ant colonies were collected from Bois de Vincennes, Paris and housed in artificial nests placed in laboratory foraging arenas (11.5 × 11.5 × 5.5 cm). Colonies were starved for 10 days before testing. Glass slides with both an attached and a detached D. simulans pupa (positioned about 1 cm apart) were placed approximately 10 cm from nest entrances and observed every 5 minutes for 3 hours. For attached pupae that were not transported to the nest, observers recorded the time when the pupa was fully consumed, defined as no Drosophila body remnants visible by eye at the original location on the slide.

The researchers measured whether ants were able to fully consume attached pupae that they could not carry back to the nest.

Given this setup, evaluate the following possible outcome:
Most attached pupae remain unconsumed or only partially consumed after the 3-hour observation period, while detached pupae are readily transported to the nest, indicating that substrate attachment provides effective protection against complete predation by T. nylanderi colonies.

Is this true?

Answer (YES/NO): NO